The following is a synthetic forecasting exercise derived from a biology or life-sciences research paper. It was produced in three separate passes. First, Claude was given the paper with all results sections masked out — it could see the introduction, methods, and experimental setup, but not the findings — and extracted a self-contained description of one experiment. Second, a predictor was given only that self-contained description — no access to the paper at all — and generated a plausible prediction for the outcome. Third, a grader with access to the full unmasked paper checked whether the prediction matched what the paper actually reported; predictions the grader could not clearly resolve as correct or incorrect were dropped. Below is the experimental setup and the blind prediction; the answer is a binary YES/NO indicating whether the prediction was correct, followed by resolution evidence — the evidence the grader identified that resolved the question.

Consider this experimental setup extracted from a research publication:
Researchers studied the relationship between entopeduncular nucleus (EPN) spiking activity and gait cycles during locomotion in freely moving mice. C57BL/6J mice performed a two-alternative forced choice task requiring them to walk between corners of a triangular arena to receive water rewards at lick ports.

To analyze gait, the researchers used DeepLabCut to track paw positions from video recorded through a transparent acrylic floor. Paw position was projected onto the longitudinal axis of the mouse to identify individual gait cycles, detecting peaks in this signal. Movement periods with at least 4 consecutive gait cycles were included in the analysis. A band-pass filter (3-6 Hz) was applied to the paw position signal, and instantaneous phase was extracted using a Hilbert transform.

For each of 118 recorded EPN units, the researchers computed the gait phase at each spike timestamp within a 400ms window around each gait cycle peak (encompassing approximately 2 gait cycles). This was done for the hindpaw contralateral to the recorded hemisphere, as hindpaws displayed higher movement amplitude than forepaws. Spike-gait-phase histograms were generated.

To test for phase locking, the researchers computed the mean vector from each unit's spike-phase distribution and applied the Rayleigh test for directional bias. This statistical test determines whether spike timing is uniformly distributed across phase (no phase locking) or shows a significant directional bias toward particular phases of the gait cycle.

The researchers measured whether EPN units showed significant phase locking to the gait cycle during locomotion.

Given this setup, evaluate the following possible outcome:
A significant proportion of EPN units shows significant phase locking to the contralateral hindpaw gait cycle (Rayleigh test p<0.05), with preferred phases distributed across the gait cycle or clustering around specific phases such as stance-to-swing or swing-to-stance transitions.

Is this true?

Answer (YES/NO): YES